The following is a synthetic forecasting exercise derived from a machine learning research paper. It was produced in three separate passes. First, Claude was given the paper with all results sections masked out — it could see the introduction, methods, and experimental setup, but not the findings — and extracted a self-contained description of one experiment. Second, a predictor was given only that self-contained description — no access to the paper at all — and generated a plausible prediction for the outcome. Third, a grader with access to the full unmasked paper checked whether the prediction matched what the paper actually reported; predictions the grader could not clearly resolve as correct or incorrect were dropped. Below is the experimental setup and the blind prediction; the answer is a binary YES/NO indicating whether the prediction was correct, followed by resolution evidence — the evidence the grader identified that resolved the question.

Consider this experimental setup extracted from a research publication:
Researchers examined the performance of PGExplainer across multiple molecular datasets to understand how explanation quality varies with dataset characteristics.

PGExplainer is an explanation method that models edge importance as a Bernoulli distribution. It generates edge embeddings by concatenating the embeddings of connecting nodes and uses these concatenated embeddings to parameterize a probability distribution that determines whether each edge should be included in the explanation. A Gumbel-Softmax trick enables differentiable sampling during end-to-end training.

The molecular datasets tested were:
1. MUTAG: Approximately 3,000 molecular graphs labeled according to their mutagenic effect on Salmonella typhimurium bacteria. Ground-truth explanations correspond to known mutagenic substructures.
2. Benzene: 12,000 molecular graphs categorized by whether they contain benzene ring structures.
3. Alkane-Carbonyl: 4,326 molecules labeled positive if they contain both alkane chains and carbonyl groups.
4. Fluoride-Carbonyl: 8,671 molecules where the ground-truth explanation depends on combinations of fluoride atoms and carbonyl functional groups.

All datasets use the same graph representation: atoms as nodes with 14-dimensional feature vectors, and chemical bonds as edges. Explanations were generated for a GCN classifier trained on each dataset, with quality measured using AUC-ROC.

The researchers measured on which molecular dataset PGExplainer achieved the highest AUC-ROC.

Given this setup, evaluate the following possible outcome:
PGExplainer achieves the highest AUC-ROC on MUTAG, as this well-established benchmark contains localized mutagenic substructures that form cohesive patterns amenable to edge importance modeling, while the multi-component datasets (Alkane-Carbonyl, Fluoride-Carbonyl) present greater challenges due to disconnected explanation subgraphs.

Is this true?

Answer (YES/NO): NO